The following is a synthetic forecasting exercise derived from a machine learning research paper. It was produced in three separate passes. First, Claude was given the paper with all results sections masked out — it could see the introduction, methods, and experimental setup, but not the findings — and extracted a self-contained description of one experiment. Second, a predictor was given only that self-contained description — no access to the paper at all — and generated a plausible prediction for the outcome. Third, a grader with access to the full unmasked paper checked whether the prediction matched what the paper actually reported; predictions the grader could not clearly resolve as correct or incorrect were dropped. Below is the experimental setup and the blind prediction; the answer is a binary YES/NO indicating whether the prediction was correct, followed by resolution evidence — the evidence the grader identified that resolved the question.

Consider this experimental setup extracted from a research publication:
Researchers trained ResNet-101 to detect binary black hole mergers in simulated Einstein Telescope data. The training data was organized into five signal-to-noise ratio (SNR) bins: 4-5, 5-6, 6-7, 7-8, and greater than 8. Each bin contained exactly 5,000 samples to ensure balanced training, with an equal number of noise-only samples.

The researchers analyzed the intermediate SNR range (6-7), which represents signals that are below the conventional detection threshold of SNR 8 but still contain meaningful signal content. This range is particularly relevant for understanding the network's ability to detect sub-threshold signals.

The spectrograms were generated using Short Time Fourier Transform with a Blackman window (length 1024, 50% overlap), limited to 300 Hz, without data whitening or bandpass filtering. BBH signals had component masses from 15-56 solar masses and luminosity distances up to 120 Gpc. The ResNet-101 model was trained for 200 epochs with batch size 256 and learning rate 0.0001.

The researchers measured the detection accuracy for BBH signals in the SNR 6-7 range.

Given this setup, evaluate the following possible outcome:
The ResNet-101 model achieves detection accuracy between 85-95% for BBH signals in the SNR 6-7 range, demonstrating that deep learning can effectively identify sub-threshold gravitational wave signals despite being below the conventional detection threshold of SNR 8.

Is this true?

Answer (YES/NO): YES